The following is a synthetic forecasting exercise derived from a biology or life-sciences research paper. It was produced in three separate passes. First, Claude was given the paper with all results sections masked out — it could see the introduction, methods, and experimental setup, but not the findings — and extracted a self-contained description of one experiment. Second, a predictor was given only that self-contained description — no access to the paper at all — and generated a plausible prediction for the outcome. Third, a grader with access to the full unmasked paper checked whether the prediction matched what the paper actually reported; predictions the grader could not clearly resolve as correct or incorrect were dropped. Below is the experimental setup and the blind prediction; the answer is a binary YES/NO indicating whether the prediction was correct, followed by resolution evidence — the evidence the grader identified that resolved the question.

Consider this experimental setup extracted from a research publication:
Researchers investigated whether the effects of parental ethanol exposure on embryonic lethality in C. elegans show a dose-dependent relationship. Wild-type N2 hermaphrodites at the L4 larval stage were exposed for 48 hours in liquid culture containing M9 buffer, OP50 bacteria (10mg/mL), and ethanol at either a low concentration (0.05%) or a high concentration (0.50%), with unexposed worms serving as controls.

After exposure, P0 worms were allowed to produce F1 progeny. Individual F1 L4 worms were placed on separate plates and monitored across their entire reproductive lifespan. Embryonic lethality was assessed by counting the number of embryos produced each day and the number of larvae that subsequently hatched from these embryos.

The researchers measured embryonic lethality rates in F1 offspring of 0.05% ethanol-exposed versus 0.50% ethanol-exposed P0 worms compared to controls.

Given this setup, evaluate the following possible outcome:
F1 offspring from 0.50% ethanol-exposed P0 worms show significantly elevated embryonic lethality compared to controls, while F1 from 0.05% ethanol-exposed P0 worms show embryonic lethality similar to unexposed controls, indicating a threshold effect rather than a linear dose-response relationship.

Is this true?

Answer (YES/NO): NO